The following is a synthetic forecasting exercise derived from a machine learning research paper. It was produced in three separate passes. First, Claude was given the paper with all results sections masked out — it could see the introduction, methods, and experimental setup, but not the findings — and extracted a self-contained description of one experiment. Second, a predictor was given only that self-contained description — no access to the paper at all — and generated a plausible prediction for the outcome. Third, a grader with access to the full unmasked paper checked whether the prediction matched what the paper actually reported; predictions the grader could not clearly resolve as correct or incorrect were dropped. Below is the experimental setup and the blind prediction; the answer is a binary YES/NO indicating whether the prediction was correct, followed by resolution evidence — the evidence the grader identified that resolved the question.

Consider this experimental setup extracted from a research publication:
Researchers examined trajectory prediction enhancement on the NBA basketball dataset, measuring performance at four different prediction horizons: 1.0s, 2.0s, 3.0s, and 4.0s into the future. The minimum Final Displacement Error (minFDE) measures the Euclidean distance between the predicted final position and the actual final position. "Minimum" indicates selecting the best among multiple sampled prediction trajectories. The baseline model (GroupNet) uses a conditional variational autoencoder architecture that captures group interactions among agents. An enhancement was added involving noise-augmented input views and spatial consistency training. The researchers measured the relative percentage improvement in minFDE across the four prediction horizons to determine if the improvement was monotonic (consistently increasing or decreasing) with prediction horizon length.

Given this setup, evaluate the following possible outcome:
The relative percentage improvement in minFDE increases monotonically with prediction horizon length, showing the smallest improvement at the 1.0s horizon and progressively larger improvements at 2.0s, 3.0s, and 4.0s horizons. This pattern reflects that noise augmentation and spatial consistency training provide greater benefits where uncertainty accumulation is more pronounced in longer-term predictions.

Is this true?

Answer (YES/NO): NO